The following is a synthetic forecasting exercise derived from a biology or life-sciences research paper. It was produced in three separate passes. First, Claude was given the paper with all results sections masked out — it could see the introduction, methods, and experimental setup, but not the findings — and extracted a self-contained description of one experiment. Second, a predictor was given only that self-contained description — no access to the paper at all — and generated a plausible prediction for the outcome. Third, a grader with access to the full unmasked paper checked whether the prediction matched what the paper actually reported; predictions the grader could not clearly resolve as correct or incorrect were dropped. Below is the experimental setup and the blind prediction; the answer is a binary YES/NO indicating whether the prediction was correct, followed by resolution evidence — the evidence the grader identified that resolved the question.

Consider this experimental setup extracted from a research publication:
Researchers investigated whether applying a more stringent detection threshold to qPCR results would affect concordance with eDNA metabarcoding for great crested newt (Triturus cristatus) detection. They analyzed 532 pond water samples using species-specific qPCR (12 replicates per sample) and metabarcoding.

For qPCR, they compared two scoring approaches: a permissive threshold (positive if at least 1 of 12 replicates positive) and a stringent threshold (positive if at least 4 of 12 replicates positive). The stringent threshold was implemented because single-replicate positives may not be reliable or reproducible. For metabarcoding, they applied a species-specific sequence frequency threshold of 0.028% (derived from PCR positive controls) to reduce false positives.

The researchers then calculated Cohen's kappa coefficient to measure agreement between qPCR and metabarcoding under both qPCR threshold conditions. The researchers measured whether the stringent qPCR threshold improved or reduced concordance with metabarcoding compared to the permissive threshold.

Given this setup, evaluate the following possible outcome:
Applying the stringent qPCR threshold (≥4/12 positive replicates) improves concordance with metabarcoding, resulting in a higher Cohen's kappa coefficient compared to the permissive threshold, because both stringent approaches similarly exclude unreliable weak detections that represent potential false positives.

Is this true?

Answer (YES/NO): YES